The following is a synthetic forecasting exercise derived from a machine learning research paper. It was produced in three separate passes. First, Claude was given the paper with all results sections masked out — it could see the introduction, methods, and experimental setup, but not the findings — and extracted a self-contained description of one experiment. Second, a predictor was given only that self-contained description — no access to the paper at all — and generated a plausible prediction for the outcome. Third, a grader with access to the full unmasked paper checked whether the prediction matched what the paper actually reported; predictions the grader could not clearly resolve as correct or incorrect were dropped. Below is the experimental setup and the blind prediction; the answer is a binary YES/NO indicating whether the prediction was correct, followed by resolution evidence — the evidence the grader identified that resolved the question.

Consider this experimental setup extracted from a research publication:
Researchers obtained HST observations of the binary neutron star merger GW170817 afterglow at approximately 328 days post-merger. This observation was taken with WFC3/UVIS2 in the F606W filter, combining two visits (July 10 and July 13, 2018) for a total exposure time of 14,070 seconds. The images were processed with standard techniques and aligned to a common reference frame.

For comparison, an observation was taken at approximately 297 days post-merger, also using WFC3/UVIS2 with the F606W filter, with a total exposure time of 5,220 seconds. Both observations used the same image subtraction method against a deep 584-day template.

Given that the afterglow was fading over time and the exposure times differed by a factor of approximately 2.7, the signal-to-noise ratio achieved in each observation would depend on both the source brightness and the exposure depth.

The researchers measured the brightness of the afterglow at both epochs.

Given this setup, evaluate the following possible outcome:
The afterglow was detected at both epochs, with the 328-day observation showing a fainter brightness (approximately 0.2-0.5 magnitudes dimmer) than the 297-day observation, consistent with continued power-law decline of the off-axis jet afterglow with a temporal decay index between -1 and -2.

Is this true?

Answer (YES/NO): NO